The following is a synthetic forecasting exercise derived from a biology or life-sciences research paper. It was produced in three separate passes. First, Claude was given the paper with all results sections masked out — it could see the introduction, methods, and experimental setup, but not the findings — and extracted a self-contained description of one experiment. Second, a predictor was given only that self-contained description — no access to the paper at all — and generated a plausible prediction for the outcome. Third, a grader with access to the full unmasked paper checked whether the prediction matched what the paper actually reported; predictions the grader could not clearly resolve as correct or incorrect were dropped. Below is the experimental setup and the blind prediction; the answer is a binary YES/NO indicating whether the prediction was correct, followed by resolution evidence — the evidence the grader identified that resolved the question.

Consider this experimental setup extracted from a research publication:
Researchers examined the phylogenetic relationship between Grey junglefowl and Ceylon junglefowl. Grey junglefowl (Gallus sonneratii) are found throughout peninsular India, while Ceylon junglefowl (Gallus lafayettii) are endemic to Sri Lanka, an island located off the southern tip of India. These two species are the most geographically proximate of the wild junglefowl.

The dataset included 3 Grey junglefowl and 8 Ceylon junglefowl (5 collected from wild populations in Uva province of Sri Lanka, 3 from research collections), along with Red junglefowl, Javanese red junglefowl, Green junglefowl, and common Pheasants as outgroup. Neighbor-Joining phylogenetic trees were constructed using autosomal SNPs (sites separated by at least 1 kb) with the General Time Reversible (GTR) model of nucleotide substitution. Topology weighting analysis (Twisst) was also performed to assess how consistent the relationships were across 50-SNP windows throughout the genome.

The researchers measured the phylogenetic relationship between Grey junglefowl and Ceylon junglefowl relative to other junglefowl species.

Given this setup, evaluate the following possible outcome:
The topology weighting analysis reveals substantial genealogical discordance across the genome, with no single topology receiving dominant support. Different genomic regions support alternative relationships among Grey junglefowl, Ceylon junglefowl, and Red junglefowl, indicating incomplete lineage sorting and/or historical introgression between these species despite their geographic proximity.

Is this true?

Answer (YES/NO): YES